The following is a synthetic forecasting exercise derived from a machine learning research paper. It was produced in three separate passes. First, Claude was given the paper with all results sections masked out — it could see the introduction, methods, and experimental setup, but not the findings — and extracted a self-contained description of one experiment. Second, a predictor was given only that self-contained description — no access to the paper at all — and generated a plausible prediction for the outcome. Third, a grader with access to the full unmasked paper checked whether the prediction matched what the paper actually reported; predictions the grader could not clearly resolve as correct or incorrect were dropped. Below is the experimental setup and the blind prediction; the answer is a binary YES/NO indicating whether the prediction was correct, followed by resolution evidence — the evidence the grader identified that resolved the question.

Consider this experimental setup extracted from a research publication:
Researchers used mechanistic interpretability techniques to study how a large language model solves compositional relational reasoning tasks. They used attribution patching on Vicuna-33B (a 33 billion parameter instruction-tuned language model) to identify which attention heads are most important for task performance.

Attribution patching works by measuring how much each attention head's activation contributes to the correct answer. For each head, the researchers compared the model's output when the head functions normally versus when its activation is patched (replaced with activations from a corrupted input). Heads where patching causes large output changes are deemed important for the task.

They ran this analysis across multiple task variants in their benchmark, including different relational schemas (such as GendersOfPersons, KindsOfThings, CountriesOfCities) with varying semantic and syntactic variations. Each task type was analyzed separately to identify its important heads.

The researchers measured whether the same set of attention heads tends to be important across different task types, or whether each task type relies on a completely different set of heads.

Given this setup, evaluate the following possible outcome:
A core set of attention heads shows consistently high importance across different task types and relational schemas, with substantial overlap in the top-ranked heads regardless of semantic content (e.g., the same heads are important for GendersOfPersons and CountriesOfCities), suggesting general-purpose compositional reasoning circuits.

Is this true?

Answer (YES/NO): YES